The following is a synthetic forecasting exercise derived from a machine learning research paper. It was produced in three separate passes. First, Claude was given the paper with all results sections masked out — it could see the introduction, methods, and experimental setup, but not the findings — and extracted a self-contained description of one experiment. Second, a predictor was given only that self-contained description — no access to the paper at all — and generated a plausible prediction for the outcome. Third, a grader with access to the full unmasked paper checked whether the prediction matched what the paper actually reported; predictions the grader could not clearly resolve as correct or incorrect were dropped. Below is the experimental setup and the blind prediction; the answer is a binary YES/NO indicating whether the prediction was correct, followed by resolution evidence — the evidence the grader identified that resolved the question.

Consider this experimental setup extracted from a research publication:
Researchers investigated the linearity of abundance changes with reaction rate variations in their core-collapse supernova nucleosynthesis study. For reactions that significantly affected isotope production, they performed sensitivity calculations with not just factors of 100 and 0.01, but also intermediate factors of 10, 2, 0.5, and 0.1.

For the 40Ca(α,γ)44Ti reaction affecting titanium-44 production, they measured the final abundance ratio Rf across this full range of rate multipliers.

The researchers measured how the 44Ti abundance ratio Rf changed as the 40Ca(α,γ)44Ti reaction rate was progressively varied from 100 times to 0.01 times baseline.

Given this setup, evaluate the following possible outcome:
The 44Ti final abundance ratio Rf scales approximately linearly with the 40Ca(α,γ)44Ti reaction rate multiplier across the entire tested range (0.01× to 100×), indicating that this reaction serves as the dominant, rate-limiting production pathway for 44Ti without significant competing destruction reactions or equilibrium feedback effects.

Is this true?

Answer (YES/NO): NO